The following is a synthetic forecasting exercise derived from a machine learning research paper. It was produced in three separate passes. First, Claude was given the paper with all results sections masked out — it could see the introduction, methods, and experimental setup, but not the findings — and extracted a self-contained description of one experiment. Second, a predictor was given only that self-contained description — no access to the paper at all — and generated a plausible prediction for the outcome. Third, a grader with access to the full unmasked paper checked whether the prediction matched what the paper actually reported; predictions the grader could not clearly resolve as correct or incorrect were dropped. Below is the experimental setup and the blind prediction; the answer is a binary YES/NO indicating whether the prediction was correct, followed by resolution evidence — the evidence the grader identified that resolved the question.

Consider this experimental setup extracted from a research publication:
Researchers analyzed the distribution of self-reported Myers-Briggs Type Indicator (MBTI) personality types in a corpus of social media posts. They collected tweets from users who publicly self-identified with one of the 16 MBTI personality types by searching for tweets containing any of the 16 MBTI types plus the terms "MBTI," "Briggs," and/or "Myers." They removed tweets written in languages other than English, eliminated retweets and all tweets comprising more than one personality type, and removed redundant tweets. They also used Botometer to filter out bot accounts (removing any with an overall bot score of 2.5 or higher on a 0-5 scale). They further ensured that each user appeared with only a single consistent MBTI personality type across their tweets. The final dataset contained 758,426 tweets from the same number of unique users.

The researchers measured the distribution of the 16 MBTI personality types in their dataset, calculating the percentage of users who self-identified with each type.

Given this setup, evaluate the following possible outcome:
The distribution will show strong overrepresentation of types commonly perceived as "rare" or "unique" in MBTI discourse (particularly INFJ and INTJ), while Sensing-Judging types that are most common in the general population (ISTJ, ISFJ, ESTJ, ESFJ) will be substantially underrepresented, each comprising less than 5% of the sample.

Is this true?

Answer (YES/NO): NO